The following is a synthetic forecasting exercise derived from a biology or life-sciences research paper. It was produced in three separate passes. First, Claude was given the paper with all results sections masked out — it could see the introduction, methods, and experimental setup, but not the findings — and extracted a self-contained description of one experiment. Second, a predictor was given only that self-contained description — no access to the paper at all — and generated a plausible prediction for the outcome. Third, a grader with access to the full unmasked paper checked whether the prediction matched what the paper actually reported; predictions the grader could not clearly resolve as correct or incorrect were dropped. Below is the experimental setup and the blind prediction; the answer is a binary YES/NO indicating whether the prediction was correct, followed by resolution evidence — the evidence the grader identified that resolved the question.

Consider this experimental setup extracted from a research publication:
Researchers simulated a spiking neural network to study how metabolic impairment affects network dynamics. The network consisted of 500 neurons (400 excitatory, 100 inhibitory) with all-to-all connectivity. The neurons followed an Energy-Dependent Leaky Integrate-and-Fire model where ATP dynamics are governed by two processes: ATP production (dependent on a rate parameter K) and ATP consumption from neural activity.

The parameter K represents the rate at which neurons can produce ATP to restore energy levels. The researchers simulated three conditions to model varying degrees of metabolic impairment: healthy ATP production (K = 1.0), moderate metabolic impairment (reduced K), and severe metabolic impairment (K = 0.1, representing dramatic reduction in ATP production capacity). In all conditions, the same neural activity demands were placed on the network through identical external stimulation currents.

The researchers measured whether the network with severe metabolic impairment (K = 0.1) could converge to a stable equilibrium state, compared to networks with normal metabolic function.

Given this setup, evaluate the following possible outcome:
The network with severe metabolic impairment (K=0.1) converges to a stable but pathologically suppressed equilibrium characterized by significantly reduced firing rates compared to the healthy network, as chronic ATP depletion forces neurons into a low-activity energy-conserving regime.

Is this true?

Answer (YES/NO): NO